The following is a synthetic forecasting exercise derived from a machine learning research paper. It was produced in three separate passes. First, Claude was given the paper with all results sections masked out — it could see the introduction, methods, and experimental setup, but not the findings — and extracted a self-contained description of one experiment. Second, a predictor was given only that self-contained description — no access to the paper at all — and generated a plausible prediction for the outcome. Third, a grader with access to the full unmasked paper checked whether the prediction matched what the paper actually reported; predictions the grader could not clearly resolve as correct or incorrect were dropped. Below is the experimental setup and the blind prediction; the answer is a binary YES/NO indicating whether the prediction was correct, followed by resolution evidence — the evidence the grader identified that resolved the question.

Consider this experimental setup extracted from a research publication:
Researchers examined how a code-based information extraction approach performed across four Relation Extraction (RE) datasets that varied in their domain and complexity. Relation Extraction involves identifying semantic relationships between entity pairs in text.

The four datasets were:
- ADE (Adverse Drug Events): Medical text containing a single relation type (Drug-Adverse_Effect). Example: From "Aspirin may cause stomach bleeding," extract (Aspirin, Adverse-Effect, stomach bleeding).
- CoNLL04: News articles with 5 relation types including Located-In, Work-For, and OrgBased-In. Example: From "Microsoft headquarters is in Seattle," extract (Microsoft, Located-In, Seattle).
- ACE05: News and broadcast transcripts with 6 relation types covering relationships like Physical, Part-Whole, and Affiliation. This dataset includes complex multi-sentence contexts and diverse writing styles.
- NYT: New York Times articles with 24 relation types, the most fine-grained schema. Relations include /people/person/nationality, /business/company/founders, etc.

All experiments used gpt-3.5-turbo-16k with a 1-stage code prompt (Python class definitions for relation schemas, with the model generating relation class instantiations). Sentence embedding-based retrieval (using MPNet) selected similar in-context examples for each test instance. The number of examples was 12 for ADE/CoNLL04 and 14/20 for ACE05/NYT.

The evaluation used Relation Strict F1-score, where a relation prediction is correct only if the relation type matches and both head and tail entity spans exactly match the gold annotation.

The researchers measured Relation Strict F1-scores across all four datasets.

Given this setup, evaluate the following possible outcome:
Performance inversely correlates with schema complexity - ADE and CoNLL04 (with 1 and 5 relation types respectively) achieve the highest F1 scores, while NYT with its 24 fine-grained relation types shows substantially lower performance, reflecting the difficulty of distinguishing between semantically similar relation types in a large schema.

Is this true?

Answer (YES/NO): NO